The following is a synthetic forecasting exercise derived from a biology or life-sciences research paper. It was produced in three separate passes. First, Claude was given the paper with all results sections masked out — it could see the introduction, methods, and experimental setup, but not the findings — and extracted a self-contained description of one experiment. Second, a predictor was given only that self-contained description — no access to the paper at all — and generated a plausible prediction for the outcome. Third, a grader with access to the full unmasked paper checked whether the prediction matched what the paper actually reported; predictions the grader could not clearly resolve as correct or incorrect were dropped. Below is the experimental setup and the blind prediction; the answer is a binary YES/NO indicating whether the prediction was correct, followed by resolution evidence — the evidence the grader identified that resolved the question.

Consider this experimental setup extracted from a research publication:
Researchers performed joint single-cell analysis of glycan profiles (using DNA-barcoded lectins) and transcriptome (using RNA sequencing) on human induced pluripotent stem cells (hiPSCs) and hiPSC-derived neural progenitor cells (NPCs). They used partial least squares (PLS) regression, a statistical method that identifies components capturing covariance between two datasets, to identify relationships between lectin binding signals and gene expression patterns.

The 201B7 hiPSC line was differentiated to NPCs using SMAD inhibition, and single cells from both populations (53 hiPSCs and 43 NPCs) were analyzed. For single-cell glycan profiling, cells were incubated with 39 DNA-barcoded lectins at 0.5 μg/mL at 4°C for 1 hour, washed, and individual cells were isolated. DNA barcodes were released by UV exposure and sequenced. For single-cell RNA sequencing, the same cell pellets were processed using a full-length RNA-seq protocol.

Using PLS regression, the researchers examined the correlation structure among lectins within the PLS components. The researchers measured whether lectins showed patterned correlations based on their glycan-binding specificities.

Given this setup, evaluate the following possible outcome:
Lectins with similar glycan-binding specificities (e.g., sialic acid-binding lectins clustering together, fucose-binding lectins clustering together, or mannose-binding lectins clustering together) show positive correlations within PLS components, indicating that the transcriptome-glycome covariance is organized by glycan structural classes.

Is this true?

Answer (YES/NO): YES